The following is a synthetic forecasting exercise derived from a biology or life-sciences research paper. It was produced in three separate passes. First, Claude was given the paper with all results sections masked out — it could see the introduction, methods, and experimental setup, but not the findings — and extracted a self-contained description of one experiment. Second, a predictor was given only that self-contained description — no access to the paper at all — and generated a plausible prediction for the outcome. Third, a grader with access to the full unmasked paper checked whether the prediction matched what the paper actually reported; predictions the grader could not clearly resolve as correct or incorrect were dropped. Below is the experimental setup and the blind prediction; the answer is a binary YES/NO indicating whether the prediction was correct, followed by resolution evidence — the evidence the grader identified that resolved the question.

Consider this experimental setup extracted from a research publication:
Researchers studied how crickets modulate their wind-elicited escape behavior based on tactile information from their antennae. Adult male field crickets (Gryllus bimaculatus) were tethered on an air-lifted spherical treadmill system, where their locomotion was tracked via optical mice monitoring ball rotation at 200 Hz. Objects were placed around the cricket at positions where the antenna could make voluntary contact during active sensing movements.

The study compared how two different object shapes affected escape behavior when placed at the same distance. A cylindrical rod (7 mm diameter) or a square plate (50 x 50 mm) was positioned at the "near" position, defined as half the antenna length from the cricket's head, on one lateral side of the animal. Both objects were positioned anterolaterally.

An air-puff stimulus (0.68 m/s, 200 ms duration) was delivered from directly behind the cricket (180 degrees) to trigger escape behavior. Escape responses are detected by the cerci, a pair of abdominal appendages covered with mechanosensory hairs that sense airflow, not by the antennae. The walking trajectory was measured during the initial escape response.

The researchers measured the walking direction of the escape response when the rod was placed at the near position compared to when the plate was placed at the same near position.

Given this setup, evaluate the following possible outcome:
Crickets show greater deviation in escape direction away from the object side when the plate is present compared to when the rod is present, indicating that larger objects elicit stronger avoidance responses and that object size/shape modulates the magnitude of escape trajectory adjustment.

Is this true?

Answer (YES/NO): YES